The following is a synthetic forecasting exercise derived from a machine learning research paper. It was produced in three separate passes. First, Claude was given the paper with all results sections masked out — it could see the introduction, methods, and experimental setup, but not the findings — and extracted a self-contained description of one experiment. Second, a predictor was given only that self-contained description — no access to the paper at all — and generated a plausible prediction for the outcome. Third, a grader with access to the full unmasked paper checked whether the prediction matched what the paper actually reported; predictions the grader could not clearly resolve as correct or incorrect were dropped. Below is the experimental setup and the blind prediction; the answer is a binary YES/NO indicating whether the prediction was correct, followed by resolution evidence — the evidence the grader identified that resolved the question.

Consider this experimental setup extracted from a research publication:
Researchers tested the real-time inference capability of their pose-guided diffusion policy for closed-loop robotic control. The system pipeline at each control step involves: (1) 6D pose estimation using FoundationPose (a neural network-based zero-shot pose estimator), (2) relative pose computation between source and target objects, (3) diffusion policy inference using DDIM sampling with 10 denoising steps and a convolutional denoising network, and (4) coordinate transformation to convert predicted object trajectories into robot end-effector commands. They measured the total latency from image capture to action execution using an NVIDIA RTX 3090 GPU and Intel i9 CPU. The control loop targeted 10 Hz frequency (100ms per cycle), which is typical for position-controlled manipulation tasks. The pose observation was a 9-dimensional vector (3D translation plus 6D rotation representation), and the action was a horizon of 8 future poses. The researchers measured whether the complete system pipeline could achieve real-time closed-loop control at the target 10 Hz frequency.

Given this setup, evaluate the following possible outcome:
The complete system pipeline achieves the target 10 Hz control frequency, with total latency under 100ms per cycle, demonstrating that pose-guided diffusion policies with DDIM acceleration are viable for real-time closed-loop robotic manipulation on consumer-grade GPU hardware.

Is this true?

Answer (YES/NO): NO